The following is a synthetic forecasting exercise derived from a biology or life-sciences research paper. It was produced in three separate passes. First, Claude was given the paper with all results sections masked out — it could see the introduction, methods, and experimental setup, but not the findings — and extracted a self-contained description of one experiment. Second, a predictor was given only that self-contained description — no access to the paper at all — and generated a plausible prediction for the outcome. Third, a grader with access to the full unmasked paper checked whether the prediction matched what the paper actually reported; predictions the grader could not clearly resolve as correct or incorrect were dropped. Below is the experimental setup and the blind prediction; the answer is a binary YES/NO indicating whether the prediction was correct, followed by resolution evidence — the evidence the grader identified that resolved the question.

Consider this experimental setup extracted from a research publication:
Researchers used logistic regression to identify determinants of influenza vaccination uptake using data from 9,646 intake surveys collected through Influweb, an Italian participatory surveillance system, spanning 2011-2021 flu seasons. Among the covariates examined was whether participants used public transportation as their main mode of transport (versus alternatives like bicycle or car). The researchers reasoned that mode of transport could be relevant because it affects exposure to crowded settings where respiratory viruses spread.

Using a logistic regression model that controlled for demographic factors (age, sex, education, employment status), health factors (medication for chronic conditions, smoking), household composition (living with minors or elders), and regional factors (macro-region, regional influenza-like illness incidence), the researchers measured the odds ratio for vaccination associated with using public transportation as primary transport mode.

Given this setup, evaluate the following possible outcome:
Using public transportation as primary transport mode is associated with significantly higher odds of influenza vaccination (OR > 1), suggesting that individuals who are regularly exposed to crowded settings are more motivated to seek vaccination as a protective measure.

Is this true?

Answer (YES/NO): NO